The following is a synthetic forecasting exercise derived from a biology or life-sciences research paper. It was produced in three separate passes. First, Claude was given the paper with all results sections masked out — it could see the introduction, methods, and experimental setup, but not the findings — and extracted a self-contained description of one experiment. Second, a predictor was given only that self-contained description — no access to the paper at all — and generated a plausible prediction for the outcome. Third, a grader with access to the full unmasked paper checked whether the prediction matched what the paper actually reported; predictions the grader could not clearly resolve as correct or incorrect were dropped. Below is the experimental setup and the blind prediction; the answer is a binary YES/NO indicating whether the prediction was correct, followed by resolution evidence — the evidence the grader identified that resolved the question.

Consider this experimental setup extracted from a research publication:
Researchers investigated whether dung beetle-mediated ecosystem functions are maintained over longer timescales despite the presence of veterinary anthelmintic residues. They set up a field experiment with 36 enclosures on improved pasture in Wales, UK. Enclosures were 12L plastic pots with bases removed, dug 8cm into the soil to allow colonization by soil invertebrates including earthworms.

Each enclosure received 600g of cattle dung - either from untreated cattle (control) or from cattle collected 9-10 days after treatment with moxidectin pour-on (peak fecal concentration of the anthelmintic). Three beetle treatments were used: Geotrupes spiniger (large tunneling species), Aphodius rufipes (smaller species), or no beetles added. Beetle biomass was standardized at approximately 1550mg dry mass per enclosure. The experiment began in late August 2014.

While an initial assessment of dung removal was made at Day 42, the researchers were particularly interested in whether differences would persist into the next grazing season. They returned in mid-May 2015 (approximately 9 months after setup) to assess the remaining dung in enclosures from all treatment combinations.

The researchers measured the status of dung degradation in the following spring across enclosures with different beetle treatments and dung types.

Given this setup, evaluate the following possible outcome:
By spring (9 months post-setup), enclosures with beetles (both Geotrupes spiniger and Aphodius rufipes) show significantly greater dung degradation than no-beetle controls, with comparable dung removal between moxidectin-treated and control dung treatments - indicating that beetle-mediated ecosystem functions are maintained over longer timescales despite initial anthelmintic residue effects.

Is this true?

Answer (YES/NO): NO